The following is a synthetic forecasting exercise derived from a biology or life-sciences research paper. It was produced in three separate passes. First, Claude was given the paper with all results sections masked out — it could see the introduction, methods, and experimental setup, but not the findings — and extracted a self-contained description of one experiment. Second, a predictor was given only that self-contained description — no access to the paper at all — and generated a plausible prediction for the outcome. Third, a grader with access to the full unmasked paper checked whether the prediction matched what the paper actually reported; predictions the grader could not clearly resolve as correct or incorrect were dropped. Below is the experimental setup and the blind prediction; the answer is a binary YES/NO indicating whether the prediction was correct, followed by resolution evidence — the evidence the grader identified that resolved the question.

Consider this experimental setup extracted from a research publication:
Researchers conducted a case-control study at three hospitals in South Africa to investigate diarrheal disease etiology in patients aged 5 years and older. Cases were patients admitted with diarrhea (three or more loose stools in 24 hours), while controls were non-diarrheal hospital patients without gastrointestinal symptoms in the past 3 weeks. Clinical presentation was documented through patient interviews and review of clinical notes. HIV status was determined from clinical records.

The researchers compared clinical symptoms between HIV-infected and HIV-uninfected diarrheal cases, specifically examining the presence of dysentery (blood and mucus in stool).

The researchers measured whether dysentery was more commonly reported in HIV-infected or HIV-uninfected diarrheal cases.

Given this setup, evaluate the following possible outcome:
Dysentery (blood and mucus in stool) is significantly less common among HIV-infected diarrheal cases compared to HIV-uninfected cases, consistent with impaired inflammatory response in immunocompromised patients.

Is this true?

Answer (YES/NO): YES